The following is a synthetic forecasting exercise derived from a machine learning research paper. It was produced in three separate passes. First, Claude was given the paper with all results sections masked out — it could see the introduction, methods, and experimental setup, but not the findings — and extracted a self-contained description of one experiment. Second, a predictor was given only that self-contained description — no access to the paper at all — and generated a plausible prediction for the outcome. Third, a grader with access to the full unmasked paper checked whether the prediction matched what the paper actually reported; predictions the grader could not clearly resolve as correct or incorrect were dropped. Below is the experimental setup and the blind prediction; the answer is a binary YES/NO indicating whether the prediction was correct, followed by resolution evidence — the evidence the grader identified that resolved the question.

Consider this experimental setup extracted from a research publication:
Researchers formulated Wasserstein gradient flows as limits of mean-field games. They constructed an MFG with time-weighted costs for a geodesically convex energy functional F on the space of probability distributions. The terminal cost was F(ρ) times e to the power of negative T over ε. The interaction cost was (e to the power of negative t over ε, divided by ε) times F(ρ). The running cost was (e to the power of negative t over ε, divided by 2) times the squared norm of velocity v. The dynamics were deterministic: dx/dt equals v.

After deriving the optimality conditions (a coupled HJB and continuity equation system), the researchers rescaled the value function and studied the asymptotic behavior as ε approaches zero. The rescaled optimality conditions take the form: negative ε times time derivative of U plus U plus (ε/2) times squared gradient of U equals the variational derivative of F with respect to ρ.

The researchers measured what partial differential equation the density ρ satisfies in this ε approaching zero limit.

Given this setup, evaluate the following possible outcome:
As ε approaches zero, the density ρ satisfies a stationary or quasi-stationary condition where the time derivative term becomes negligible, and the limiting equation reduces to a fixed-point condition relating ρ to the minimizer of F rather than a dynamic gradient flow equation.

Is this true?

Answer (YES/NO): NO